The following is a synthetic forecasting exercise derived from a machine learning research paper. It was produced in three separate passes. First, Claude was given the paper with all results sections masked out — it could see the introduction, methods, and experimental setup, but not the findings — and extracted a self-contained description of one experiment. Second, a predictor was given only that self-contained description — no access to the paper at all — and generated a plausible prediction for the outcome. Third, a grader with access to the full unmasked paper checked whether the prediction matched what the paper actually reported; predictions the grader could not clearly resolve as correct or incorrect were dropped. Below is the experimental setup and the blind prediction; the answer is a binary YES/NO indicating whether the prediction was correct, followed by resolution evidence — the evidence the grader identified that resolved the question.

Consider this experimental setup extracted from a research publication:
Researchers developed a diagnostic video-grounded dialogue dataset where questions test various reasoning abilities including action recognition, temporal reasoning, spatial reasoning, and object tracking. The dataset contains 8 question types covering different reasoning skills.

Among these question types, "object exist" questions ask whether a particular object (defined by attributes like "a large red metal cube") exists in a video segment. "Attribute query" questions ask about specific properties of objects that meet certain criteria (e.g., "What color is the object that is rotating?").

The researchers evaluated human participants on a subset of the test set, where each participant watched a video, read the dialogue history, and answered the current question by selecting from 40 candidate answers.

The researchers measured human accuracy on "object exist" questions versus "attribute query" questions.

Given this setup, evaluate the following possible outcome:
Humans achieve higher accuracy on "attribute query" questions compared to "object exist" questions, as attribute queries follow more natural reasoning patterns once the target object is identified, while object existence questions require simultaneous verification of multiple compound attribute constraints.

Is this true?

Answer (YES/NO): YES